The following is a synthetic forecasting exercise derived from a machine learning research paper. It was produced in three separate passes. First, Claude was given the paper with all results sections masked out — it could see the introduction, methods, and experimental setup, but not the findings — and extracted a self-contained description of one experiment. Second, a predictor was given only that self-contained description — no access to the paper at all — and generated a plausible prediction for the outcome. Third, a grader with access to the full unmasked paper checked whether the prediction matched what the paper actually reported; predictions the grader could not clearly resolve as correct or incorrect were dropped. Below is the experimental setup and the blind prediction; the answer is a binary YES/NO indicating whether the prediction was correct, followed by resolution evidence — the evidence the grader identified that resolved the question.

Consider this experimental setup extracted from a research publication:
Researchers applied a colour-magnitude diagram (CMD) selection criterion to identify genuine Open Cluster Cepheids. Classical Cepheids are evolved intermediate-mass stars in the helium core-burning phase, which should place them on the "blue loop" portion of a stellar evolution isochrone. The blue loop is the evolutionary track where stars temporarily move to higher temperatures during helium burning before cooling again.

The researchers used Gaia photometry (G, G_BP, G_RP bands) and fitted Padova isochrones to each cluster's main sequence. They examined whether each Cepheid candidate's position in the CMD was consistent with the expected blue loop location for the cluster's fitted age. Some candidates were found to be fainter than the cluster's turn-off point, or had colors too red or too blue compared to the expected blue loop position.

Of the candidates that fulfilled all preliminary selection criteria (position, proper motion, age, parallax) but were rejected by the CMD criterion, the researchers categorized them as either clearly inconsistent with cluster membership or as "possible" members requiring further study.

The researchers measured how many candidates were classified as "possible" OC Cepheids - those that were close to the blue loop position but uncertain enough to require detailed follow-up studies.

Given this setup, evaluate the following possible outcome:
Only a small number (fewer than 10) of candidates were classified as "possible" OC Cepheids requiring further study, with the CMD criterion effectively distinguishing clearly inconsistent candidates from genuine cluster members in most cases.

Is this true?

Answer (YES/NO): YES